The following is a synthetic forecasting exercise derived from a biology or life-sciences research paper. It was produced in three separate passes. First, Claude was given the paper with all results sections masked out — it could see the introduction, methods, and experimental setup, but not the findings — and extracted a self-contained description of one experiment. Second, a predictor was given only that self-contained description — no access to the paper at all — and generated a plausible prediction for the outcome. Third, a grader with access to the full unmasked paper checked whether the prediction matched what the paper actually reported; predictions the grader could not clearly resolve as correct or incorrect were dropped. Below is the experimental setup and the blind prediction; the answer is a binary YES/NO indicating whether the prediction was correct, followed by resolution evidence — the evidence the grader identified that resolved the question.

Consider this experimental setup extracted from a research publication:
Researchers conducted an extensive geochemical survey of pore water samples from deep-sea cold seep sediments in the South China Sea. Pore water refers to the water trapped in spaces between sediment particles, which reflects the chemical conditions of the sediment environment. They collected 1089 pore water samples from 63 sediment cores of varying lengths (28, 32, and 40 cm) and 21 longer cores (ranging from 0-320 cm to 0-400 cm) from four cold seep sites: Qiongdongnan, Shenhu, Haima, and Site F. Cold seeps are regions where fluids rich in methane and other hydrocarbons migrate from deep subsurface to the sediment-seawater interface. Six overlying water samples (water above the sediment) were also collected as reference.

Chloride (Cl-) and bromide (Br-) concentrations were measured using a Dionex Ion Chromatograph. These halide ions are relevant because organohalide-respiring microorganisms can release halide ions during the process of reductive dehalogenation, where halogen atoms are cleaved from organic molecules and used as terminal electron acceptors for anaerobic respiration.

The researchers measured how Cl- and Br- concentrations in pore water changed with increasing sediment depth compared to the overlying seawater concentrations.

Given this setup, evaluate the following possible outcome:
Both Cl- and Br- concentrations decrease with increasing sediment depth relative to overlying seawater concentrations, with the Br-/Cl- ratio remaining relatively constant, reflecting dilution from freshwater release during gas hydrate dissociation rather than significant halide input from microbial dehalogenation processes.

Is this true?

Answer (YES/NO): NO